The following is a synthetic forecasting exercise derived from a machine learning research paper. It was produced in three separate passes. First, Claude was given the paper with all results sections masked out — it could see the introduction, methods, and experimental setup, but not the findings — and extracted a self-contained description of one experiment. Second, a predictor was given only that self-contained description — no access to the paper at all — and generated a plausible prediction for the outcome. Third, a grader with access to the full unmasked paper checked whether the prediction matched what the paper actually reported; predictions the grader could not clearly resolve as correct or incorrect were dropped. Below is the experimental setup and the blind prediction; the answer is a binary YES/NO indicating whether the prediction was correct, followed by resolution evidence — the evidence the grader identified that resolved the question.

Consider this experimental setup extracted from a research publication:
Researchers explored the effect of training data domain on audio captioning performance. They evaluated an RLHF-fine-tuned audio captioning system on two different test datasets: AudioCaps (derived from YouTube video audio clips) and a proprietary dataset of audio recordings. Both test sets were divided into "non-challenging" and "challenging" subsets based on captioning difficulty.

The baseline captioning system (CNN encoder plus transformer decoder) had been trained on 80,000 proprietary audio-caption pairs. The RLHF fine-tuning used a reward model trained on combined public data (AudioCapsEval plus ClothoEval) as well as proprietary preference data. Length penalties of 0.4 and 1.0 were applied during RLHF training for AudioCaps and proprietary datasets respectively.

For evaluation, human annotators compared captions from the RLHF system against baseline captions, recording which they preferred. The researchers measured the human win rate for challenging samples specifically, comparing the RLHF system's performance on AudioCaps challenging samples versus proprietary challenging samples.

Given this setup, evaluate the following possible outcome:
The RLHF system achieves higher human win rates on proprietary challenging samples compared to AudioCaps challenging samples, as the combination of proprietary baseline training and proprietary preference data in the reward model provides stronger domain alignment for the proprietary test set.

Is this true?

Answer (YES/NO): YES